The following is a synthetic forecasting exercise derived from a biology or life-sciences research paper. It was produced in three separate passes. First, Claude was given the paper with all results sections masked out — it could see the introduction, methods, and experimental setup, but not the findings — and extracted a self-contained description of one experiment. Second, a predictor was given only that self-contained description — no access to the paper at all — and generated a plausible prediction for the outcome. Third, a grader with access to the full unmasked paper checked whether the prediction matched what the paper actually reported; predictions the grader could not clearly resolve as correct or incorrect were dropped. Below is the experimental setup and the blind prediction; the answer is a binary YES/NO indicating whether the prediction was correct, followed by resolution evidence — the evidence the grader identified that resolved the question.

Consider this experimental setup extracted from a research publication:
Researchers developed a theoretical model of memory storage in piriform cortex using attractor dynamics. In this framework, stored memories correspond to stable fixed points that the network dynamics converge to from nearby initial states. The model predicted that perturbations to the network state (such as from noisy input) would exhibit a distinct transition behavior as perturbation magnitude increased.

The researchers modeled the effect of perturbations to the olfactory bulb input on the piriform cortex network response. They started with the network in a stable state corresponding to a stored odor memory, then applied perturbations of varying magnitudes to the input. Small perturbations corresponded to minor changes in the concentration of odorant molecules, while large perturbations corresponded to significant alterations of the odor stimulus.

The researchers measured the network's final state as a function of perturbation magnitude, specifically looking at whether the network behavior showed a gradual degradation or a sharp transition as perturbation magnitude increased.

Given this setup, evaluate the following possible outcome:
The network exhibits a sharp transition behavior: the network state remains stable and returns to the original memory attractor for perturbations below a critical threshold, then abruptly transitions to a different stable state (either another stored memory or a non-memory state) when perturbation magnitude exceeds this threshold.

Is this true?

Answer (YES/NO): YES